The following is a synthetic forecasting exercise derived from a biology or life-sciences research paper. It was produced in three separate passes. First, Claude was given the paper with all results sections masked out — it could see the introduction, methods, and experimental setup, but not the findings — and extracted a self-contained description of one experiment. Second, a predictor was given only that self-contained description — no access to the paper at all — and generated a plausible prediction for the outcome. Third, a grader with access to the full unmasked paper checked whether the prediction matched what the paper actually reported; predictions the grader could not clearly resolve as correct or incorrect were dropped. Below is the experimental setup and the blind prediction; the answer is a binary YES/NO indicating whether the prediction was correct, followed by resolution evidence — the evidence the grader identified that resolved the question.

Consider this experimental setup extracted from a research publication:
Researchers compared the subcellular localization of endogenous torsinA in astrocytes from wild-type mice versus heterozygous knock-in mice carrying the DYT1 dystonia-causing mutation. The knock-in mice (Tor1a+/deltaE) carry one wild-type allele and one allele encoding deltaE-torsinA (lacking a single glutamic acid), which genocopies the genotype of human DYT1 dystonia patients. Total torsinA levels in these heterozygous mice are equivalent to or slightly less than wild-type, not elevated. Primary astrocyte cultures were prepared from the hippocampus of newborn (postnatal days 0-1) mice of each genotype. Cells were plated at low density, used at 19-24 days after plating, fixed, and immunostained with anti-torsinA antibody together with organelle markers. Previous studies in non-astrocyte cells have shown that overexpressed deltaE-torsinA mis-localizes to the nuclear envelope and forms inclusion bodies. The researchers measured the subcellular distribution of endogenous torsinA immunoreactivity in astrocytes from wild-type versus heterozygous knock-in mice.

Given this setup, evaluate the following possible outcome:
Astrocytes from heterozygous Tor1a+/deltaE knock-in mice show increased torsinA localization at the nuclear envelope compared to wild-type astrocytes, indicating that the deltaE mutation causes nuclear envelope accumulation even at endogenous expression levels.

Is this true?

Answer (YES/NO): NO